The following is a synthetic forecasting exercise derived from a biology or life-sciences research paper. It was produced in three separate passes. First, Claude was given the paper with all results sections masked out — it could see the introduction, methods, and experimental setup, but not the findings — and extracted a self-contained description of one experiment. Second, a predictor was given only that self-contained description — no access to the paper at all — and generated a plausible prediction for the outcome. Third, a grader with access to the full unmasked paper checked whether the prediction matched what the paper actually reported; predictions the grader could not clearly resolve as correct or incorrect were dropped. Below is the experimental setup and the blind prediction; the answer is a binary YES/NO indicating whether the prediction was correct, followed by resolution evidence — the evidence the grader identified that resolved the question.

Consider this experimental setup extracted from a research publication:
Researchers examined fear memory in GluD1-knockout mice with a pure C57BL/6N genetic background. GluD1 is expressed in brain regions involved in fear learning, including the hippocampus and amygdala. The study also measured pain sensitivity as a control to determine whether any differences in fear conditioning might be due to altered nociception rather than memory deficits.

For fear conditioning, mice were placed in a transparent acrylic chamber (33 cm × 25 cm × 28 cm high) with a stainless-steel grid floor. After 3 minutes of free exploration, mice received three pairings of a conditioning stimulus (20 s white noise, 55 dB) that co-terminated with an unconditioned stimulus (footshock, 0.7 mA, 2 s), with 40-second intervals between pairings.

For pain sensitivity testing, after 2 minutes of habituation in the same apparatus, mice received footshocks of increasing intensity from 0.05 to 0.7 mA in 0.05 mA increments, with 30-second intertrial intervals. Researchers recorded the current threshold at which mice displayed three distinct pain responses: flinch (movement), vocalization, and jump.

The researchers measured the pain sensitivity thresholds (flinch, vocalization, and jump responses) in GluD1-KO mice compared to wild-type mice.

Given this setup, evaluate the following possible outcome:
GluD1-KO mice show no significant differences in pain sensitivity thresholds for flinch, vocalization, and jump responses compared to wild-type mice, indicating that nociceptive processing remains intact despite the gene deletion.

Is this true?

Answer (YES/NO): YES